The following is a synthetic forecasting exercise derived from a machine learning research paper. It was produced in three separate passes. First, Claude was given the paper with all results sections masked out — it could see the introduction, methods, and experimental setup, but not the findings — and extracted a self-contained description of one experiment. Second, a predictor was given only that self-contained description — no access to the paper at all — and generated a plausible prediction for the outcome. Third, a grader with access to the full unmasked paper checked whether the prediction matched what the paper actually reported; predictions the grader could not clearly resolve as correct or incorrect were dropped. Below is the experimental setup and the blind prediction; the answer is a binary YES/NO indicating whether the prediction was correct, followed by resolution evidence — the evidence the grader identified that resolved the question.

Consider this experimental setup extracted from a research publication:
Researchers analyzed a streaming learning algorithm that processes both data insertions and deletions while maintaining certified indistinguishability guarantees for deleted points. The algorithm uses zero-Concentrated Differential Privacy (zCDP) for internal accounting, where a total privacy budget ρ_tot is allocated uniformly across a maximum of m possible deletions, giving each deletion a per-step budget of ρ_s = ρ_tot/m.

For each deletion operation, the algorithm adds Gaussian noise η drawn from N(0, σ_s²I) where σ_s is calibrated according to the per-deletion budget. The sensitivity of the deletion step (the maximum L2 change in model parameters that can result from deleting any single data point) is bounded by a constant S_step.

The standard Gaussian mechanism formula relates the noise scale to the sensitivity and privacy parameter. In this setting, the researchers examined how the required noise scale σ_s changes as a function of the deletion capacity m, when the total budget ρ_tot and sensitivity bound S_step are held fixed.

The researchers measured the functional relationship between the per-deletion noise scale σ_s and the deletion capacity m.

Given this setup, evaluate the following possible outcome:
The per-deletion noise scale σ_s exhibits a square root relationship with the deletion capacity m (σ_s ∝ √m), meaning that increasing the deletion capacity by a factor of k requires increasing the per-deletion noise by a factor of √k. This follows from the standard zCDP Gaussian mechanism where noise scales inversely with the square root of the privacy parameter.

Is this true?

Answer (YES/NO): YES